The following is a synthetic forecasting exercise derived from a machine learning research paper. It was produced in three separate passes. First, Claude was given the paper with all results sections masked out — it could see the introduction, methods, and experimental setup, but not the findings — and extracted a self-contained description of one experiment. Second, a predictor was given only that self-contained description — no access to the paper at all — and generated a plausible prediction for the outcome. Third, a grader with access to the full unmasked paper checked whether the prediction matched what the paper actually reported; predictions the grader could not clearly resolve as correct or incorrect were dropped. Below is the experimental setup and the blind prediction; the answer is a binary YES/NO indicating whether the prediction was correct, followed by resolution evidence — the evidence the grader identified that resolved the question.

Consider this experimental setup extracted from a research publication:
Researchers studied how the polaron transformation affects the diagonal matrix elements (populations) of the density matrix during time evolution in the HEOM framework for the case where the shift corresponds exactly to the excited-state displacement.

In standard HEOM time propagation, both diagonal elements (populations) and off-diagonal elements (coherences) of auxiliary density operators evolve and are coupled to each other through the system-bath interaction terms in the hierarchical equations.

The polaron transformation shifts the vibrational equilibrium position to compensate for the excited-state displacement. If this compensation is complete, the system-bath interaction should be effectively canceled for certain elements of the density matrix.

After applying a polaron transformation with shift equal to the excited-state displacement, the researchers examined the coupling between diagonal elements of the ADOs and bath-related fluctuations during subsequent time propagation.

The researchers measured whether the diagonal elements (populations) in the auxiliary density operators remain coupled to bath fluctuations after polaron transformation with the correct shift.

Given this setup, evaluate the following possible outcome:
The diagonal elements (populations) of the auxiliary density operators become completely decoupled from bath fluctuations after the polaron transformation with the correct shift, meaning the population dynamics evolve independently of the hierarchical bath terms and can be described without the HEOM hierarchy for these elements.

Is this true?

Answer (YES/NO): NO